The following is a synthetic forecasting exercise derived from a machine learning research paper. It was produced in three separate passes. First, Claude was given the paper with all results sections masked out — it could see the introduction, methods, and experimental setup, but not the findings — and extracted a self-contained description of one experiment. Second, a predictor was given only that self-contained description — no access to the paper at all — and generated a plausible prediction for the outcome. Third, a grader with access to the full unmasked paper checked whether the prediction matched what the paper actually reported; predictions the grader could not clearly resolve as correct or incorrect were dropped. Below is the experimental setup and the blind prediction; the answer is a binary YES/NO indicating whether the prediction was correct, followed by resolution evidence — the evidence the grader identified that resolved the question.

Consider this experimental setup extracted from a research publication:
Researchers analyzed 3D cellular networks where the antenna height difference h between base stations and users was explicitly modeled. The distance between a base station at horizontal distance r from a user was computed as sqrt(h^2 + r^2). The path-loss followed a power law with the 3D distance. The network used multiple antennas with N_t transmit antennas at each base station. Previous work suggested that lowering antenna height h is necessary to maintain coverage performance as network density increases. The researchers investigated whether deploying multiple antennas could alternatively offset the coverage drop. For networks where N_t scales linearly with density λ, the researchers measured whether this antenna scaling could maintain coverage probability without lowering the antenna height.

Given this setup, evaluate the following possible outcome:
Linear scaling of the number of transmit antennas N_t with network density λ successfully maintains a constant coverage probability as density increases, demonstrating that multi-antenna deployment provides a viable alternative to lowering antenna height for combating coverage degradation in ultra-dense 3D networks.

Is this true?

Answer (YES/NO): NO